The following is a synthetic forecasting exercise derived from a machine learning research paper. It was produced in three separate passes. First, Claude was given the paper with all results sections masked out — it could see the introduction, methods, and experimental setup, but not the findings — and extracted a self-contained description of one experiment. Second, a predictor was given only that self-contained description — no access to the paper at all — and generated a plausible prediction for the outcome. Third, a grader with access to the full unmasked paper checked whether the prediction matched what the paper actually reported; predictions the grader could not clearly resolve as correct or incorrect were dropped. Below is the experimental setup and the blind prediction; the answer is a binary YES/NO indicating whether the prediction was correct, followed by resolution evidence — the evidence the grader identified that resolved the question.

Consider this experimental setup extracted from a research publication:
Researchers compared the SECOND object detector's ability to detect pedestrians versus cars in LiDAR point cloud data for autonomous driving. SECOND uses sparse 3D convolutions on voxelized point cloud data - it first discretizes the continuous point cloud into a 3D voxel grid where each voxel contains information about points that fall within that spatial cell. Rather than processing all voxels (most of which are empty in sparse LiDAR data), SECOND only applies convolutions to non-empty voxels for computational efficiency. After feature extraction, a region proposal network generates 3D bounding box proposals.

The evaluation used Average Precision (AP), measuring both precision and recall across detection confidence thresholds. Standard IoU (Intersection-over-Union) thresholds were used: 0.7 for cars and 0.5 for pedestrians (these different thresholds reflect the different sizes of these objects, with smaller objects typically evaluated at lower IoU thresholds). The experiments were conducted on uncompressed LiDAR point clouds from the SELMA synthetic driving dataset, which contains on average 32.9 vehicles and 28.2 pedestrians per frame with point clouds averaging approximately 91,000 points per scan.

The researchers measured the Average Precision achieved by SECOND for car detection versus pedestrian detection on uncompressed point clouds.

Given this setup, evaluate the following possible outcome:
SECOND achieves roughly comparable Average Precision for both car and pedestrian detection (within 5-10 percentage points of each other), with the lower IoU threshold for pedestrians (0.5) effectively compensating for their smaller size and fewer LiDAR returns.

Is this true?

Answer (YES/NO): NO